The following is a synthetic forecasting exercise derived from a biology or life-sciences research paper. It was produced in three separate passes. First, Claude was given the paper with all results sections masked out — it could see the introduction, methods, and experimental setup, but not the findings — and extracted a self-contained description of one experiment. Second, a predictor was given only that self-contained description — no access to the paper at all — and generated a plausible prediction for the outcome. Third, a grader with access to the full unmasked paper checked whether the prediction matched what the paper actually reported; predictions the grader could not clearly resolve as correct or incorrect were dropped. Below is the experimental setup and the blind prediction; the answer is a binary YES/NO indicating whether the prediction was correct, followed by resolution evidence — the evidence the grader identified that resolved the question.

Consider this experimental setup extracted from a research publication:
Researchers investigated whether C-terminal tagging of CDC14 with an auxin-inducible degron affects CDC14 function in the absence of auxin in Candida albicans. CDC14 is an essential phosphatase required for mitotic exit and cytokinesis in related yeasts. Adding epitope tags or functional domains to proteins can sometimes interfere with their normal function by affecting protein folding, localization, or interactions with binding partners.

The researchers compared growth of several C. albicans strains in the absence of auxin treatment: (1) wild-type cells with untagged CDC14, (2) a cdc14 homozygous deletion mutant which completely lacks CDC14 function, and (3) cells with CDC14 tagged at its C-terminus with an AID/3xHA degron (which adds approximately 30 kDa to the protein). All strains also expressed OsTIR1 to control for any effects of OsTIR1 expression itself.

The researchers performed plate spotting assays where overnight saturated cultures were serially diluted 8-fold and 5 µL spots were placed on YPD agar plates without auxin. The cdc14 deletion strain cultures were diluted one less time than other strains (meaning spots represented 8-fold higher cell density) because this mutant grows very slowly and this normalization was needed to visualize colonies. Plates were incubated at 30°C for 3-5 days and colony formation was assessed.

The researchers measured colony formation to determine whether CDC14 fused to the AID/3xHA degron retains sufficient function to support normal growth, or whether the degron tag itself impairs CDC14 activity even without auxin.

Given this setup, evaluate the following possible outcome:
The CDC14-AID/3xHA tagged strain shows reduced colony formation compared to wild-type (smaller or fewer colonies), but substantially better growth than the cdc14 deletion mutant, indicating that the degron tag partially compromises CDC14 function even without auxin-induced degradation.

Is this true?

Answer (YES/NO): NO